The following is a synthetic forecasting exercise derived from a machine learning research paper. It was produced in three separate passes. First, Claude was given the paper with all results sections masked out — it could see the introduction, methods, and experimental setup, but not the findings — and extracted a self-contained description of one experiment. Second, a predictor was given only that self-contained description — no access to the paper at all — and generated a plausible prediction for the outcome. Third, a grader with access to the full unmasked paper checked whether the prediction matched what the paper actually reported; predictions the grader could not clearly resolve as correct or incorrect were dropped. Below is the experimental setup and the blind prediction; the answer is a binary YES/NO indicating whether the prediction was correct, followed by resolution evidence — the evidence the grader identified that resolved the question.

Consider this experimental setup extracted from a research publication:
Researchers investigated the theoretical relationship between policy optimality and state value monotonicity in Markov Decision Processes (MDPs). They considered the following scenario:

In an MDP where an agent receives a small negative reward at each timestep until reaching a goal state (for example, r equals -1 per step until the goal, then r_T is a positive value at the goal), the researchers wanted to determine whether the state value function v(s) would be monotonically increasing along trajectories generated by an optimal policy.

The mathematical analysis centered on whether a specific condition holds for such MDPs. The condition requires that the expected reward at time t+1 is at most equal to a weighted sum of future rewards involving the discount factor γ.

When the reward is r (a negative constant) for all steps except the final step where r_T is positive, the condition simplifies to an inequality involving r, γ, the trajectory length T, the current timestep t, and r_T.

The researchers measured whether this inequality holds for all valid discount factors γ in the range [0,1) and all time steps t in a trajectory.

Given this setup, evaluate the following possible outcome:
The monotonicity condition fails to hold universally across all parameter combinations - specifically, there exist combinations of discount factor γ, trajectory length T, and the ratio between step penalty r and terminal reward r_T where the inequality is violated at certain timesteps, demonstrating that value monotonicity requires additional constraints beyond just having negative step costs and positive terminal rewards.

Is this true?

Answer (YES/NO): NO